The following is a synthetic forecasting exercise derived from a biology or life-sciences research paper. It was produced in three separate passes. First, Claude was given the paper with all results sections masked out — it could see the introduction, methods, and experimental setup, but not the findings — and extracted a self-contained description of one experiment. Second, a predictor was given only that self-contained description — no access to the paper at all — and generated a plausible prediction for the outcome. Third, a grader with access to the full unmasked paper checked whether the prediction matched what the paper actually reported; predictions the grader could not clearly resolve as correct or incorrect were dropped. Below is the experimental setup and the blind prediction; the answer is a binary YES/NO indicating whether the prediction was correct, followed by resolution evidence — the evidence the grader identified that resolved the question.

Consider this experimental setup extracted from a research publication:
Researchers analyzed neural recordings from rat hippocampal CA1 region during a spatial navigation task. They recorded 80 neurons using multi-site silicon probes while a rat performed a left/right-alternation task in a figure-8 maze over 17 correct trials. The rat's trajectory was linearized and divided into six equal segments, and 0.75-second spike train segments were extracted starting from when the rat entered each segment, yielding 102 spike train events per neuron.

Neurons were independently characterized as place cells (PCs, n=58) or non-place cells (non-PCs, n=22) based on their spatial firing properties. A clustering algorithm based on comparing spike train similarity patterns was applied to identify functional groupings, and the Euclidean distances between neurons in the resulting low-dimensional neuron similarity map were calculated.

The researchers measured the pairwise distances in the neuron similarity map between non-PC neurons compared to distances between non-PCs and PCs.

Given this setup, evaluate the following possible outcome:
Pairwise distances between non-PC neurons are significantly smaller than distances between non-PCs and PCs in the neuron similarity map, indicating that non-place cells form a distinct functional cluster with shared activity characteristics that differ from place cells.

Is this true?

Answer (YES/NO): YES